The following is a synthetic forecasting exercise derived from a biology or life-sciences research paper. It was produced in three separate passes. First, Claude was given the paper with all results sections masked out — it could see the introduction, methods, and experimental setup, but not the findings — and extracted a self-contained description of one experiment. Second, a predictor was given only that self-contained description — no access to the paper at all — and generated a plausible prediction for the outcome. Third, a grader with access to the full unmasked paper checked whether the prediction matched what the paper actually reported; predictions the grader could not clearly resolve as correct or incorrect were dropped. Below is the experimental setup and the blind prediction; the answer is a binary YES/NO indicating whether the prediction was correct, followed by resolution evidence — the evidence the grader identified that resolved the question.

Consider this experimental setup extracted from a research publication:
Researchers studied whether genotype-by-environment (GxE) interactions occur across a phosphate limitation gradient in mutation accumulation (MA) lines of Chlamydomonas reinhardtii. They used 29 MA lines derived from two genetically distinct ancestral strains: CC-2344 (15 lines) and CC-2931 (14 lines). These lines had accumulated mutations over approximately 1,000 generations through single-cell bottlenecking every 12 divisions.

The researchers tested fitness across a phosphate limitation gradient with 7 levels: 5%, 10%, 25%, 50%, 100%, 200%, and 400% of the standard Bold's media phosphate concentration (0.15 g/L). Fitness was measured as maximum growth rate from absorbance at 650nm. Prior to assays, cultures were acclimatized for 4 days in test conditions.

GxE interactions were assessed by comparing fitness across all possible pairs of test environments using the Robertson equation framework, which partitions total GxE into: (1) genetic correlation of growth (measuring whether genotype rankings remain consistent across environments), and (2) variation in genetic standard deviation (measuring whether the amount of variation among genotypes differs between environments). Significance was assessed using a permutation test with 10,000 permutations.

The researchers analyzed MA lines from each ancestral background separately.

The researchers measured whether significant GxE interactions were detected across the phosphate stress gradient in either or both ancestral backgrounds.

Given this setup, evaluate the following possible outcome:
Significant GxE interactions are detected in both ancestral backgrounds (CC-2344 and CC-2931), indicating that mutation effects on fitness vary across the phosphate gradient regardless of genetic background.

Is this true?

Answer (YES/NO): NO